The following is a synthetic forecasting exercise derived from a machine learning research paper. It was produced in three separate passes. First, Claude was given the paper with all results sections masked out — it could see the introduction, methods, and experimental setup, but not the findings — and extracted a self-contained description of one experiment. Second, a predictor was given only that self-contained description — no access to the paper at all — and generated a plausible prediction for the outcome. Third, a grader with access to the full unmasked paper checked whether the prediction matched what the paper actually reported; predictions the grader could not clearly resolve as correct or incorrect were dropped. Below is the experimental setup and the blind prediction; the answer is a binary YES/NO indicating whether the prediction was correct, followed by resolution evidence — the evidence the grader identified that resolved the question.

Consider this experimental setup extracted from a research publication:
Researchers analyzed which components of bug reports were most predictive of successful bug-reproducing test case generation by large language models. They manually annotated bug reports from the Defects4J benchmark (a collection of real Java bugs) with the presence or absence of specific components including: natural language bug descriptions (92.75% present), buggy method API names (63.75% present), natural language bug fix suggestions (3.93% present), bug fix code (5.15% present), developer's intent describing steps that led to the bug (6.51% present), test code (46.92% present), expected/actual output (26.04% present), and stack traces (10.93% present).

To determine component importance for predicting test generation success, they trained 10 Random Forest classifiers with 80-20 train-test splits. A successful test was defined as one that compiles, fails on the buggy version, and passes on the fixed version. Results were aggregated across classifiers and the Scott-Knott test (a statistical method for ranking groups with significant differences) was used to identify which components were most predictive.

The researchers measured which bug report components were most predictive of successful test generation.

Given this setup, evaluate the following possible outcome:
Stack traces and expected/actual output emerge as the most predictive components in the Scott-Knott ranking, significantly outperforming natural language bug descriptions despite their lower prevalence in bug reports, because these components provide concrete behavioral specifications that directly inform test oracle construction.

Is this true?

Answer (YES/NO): NO